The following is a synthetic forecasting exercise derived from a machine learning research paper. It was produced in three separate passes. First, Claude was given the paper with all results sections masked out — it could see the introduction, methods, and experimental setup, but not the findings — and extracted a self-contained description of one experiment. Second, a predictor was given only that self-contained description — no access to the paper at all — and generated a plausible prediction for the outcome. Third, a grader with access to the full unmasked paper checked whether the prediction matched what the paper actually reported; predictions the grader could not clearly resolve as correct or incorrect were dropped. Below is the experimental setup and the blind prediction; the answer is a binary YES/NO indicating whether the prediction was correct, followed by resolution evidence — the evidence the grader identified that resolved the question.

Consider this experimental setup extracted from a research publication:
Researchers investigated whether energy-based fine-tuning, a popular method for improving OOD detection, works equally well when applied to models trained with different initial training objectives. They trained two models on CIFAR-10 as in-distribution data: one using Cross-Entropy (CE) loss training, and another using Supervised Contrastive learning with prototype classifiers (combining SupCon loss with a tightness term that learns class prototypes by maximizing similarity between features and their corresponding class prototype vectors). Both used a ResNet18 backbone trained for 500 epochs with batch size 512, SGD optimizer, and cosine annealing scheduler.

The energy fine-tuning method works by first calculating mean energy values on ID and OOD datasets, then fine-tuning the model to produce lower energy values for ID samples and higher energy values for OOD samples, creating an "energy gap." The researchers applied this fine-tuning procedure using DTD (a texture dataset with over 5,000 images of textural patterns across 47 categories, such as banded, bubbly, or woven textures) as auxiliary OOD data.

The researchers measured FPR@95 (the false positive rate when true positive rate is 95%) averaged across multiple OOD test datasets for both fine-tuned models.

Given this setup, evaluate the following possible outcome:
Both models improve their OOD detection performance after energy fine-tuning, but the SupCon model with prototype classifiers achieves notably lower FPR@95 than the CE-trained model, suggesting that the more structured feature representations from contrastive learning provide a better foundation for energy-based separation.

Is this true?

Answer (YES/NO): NO